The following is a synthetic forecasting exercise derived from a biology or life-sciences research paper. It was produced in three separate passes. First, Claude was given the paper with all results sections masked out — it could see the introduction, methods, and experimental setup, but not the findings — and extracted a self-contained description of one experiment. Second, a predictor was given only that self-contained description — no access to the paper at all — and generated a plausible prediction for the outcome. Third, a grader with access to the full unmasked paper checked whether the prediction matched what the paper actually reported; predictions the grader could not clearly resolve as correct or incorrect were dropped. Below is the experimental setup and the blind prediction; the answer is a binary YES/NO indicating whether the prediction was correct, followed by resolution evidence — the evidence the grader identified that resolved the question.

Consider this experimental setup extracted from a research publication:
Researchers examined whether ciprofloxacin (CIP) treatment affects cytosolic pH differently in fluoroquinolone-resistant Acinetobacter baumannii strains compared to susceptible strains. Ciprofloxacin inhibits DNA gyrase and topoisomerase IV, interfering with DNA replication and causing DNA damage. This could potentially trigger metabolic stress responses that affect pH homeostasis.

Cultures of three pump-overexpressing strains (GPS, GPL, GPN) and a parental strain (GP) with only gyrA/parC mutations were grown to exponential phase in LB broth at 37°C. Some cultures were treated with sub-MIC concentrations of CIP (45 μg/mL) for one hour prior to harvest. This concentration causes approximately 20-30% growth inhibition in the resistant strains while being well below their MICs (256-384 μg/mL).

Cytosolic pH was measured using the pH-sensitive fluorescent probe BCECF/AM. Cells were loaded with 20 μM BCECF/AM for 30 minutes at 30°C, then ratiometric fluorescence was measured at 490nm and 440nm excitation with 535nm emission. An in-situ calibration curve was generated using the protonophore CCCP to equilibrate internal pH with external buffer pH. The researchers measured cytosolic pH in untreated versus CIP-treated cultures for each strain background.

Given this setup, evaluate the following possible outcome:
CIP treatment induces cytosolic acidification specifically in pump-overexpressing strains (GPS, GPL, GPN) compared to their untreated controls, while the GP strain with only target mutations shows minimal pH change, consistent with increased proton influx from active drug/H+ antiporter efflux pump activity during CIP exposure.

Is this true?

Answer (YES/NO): NO